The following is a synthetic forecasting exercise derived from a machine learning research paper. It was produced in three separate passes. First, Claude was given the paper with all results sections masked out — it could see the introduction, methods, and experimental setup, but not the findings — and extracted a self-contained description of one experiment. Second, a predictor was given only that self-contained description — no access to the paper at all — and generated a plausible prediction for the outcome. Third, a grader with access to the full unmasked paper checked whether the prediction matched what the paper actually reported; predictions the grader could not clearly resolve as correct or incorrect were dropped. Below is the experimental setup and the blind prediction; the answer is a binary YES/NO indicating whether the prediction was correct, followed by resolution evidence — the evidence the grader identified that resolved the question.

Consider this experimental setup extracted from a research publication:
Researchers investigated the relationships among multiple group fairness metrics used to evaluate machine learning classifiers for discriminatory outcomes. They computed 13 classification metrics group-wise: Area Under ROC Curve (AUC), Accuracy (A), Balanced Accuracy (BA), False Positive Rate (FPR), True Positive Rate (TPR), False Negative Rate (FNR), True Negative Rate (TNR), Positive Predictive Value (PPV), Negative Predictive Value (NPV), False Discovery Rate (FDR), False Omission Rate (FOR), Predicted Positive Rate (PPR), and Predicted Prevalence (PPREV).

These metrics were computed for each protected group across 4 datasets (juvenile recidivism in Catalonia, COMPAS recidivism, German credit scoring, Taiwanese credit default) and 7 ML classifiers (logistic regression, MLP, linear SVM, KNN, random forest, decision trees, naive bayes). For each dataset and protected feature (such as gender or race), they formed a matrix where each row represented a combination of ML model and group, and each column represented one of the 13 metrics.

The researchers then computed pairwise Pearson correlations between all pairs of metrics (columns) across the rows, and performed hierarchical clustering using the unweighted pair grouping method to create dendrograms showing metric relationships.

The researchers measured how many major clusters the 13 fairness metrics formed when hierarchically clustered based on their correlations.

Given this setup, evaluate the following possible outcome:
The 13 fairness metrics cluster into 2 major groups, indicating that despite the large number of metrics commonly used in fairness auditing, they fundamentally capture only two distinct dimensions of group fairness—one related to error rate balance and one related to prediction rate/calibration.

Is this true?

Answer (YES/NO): NO